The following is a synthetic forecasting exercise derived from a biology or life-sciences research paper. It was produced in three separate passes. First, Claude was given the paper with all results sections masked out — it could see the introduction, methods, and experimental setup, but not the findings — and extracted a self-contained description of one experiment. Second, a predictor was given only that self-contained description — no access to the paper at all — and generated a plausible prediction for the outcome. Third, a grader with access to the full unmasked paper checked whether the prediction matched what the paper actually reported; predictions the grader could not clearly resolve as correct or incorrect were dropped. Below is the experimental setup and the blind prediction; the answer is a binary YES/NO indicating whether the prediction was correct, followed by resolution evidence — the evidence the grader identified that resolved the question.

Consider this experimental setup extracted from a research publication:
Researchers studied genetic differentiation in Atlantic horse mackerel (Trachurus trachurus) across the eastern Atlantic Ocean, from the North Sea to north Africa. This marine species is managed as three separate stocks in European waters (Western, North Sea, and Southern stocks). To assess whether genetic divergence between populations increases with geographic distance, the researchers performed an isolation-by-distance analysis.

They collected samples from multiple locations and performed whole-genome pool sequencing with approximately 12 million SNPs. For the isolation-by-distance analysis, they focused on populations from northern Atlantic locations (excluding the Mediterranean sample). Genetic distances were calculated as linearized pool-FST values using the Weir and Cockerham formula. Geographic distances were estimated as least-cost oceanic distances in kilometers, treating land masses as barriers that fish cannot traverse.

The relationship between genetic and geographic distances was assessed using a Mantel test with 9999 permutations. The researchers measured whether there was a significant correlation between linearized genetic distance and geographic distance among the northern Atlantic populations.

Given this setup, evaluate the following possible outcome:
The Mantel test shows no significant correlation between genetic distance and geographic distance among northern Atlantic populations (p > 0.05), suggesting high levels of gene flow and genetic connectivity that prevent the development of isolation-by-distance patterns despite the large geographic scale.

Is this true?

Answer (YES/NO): NO